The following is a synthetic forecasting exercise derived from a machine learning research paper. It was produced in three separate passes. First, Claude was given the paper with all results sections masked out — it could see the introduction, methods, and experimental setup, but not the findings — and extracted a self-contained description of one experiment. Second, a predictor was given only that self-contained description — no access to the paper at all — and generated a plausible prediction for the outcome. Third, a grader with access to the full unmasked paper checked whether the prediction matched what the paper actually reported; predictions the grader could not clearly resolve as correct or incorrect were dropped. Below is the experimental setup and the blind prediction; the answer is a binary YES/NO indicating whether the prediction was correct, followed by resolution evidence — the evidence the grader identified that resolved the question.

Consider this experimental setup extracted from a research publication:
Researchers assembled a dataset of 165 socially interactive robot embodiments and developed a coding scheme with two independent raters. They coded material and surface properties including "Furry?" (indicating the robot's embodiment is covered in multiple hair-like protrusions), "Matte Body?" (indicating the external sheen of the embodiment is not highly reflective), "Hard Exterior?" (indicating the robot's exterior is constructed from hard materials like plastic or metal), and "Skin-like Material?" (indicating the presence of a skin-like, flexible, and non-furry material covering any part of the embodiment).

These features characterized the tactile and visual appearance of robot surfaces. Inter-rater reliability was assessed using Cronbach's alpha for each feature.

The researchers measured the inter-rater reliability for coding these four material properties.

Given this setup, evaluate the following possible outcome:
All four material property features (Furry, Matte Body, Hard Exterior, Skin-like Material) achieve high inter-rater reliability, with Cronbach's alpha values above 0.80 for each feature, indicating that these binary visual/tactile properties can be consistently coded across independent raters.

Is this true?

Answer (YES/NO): YES